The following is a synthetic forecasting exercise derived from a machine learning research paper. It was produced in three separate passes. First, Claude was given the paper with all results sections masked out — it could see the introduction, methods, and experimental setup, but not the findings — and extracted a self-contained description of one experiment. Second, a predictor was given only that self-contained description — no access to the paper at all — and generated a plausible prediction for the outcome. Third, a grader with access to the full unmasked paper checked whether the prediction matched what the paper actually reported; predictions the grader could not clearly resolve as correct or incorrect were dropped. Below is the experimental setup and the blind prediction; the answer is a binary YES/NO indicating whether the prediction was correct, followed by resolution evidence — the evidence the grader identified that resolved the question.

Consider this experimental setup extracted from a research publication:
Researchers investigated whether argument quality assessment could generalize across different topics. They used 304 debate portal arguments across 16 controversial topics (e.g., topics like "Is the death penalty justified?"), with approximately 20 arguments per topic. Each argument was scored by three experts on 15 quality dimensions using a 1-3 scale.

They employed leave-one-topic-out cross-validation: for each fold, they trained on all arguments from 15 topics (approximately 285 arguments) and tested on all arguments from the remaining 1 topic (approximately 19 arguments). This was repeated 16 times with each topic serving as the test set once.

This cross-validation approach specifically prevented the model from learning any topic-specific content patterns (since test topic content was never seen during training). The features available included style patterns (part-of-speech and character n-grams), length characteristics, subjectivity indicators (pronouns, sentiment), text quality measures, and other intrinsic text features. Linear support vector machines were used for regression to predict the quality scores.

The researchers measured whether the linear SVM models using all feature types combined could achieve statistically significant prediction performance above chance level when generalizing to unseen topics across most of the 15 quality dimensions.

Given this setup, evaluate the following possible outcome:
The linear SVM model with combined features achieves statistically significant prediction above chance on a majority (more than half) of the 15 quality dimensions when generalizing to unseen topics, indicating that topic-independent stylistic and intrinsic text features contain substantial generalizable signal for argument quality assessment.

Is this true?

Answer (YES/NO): YES